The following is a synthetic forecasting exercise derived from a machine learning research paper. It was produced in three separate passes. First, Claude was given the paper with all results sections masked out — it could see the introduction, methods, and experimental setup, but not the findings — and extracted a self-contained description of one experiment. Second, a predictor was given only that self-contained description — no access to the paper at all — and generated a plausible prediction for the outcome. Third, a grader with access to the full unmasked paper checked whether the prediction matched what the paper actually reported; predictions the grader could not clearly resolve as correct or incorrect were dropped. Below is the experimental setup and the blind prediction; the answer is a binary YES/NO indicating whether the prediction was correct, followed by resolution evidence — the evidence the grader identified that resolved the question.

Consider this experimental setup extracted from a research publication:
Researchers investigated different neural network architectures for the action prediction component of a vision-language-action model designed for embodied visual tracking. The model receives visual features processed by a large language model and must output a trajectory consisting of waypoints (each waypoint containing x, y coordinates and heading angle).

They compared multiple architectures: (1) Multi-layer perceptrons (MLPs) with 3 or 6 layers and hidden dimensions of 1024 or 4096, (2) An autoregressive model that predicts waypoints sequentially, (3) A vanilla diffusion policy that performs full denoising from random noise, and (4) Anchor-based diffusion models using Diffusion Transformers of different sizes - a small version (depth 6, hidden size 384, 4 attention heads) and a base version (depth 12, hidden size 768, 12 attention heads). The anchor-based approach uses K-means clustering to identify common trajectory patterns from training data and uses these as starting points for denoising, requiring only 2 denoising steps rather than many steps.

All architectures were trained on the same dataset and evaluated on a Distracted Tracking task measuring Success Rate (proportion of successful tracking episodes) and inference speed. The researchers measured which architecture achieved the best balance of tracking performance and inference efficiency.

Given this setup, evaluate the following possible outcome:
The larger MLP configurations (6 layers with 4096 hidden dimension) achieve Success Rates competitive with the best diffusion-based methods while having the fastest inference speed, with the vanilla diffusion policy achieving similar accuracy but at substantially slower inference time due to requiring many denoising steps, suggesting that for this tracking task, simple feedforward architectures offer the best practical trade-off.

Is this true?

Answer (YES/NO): NO